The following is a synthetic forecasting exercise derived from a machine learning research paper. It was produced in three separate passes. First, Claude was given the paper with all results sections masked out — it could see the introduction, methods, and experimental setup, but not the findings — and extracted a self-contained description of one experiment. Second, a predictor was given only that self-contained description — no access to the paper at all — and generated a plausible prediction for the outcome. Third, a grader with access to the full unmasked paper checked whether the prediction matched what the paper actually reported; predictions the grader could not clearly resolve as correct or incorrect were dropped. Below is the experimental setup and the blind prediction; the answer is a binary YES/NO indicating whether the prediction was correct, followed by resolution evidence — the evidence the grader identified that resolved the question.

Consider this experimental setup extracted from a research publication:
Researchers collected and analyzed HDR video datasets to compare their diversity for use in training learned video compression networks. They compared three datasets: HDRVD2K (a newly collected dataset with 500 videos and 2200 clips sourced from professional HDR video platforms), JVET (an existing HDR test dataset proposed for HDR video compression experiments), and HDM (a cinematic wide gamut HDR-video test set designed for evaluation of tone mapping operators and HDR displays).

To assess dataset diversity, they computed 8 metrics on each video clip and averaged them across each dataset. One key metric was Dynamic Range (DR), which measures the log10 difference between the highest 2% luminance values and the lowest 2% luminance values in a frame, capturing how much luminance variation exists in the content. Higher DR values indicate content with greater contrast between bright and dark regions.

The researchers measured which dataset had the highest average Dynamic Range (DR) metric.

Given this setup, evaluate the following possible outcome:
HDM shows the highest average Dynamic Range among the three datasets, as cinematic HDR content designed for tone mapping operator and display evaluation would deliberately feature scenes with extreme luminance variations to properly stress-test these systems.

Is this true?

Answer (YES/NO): NO